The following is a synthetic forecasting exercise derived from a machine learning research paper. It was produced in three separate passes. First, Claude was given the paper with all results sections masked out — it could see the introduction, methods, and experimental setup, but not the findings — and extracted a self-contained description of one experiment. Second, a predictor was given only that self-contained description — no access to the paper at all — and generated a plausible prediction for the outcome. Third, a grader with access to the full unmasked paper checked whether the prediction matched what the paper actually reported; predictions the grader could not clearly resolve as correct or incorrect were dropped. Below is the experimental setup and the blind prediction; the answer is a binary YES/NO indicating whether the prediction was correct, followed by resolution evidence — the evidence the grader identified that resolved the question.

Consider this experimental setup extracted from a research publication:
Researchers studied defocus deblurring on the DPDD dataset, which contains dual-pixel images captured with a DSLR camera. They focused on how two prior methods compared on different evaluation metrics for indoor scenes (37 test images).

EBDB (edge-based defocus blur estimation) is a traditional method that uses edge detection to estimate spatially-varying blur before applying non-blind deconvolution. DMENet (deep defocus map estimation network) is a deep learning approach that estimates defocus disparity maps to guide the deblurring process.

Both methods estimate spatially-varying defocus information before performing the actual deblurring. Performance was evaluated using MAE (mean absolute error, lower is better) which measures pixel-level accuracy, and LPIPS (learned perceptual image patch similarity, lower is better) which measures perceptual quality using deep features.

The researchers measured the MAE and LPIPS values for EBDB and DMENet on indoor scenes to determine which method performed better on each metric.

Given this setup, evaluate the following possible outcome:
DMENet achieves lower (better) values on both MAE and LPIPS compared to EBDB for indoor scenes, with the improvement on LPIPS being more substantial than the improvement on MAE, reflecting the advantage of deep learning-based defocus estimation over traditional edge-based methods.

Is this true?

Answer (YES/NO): NO